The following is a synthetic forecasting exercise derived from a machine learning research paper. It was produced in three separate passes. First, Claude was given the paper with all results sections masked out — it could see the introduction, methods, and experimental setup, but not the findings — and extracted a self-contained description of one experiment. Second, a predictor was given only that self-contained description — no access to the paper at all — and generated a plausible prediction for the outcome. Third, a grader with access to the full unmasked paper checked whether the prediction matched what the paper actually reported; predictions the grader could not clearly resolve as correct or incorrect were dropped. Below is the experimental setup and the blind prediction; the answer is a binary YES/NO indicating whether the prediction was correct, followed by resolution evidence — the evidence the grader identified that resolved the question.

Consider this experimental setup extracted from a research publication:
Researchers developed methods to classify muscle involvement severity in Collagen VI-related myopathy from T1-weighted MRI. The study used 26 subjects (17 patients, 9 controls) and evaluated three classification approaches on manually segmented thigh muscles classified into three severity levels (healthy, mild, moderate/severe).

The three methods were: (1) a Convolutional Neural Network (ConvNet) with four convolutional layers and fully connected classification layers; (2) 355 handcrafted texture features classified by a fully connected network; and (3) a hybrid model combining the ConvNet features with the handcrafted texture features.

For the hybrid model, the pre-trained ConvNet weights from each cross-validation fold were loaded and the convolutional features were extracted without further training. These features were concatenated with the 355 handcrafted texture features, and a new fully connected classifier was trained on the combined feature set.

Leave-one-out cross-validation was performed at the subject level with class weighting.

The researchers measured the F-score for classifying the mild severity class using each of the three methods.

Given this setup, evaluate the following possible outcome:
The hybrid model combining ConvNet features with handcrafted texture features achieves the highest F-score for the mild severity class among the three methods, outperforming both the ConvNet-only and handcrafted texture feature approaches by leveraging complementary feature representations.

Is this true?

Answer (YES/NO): YES